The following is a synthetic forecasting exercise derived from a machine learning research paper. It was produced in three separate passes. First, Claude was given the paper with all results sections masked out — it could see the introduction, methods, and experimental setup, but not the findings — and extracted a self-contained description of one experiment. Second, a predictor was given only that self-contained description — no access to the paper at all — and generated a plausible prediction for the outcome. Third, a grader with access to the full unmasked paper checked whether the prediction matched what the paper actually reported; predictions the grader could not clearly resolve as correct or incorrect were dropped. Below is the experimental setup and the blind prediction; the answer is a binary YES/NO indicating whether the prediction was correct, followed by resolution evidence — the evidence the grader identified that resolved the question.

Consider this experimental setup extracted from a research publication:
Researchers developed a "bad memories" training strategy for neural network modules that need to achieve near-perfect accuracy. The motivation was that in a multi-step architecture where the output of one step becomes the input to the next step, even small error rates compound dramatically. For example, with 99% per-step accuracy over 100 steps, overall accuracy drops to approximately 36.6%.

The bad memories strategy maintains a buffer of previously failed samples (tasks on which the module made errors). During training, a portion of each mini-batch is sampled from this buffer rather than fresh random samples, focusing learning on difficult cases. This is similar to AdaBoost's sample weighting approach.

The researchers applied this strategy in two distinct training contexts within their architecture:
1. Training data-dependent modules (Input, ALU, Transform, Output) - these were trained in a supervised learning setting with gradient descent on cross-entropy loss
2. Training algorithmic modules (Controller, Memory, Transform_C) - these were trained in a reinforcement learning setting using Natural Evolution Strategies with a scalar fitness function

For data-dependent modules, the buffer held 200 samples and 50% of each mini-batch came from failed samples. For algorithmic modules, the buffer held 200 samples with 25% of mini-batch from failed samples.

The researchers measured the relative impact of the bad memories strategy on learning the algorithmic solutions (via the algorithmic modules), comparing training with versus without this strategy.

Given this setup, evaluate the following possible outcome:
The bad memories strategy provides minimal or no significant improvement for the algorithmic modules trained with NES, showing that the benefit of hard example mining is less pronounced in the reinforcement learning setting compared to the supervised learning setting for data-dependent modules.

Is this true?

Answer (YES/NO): YES